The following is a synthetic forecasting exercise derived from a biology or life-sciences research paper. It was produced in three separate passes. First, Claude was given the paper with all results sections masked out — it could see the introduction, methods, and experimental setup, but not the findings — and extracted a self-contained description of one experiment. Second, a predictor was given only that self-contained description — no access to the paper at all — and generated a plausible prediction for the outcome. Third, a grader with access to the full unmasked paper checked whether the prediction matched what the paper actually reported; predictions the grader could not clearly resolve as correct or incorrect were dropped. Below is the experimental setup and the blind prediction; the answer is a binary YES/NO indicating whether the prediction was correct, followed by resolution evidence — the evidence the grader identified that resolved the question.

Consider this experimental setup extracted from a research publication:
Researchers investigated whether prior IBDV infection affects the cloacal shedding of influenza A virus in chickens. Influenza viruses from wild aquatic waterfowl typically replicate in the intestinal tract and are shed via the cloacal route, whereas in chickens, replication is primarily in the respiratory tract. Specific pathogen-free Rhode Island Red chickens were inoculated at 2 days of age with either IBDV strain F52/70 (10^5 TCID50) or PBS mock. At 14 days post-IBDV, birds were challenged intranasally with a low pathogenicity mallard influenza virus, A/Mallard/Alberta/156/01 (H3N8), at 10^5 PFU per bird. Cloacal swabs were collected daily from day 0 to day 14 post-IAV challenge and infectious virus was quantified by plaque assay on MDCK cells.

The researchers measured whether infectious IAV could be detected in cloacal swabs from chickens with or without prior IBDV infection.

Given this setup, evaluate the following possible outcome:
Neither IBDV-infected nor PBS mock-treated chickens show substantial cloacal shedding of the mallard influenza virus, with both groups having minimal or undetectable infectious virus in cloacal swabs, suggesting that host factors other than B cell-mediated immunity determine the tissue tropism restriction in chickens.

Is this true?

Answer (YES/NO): YES